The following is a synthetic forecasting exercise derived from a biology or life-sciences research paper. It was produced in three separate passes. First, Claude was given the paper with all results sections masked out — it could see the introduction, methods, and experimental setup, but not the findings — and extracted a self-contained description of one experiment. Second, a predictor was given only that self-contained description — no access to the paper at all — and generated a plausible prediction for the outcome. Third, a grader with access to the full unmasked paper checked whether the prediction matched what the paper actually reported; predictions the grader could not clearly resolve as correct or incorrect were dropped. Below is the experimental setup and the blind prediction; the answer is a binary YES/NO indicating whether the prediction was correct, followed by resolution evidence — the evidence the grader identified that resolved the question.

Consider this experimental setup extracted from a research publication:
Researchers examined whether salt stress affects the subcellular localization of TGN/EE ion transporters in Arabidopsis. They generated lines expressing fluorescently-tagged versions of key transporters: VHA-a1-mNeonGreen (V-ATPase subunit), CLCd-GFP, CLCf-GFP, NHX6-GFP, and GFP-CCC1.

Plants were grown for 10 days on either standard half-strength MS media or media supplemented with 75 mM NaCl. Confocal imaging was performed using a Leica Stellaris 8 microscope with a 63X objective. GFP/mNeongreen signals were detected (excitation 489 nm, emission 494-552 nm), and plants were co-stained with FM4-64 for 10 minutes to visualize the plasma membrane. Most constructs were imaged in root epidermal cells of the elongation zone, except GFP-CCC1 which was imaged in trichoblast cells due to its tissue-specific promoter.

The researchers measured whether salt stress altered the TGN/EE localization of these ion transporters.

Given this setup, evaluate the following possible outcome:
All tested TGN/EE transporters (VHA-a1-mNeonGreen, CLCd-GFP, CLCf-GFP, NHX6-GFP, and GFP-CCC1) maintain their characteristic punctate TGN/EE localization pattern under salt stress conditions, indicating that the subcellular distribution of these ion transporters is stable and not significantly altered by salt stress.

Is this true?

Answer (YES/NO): YES